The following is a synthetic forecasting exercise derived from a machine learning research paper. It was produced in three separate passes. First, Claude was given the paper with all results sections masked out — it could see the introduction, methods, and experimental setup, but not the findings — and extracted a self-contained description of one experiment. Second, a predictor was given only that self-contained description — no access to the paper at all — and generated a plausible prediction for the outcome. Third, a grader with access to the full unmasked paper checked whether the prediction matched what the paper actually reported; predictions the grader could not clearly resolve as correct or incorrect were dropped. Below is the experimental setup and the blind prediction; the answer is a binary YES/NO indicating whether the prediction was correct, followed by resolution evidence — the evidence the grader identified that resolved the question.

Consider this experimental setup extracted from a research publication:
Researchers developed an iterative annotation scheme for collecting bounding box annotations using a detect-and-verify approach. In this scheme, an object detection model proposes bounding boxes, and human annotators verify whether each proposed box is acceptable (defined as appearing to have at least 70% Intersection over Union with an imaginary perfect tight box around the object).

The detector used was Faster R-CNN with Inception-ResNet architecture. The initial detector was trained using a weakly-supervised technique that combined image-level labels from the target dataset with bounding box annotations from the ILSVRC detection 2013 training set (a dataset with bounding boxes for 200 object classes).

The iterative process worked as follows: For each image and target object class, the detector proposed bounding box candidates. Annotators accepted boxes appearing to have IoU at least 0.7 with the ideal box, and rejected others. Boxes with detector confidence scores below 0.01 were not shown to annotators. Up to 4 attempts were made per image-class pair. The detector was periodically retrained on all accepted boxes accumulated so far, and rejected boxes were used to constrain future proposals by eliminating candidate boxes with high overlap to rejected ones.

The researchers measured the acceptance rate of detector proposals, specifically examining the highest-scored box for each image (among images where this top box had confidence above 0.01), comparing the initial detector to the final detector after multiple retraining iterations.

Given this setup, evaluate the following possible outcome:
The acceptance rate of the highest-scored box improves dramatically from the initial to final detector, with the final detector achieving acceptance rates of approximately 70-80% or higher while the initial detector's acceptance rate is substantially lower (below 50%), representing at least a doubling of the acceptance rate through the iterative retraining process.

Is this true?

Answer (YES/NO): NO